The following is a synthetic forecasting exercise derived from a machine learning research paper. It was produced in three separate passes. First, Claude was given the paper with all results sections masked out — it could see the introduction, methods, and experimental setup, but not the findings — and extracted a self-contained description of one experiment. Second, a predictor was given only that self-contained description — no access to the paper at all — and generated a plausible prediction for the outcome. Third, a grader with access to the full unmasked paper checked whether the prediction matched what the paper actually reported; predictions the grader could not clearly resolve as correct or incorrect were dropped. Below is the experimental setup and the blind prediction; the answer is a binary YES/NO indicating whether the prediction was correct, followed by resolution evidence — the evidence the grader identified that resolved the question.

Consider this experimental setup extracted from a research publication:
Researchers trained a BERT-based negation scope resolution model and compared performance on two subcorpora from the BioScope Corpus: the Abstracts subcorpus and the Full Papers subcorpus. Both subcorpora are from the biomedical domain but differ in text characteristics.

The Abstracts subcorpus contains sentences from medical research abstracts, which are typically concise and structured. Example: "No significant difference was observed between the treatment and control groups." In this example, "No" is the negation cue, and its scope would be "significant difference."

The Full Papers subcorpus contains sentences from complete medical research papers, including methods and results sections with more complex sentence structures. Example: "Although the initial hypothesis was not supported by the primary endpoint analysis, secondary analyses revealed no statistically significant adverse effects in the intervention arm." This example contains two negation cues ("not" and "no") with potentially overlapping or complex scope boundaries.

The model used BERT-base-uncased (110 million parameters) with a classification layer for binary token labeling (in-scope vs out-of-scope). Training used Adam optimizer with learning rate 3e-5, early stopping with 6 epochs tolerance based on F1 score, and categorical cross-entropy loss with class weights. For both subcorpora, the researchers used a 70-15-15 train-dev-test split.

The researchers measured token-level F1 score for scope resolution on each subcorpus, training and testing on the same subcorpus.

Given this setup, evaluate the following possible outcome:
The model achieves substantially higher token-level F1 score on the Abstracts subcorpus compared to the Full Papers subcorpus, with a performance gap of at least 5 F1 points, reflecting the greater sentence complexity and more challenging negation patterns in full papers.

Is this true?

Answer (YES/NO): YES